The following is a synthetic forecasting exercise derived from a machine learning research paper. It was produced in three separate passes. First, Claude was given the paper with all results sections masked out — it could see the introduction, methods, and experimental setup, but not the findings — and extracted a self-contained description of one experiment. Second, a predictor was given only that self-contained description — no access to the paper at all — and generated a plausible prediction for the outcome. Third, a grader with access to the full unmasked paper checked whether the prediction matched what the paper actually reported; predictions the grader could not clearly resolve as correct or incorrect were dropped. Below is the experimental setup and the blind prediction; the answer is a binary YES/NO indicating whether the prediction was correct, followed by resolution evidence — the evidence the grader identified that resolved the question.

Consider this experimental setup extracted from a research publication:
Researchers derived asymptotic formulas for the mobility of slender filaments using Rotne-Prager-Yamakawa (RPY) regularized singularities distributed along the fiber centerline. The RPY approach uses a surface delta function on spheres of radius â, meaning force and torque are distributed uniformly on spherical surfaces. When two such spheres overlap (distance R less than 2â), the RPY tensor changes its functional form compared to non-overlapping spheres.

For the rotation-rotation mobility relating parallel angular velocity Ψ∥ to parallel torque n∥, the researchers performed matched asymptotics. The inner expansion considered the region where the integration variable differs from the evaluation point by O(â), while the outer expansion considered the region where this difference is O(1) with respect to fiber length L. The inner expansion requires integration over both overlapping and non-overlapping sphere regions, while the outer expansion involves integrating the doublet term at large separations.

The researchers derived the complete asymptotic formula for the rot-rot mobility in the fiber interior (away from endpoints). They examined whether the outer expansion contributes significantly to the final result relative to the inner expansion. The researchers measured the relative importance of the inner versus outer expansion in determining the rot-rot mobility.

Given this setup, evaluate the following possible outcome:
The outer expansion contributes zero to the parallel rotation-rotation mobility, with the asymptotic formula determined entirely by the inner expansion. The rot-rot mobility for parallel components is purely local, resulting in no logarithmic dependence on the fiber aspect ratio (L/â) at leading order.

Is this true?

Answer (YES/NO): YES